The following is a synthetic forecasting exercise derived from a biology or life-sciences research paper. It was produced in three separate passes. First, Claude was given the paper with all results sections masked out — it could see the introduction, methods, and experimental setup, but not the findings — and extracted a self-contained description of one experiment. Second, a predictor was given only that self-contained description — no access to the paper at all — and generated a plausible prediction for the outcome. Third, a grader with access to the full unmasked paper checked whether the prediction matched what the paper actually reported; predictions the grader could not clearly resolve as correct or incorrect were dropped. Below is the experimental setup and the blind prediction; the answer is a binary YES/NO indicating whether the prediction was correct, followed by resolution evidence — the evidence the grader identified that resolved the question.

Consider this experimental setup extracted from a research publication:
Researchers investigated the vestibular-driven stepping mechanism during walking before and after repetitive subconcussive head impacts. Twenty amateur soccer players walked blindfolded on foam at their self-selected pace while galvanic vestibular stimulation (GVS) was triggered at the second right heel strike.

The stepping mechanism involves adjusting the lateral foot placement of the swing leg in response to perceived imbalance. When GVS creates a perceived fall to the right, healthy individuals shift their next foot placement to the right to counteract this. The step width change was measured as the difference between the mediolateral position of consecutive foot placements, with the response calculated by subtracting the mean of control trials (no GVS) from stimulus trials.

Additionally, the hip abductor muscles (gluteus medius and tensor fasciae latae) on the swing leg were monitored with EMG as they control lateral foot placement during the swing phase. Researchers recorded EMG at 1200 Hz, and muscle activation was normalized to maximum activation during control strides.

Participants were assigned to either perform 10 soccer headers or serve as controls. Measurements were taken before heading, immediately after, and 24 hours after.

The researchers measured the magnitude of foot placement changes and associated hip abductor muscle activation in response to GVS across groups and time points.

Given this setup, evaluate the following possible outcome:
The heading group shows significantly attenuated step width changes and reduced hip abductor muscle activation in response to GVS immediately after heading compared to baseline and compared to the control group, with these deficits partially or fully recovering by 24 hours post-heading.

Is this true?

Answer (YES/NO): NO